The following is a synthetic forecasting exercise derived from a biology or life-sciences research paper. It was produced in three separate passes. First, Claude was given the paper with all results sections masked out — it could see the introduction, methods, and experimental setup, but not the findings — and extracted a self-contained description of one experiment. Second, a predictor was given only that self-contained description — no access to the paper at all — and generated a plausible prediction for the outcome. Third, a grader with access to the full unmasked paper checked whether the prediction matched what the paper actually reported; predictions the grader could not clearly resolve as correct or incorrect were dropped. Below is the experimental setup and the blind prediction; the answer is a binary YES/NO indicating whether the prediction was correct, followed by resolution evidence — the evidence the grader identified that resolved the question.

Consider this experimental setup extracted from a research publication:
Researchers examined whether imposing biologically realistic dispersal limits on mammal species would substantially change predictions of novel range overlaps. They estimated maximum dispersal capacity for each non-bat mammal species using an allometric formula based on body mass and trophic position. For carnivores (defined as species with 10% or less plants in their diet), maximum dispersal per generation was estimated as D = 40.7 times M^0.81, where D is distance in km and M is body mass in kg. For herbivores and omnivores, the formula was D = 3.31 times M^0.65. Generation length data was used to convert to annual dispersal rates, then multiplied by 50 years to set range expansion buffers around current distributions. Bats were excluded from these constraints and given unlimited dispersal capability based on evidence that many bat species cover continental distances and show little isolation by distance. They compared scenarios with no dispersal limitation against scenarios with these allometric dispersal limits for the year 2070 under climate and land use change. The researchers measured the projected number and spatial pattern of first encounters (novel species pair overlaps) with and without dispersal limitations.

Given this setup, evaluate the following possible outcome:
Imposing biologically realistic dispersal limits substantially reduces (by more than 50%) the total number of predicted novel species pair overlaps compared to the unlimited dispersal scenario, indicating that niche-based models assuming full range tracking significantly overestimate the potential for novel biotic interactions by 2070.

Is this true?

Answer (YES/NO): YES